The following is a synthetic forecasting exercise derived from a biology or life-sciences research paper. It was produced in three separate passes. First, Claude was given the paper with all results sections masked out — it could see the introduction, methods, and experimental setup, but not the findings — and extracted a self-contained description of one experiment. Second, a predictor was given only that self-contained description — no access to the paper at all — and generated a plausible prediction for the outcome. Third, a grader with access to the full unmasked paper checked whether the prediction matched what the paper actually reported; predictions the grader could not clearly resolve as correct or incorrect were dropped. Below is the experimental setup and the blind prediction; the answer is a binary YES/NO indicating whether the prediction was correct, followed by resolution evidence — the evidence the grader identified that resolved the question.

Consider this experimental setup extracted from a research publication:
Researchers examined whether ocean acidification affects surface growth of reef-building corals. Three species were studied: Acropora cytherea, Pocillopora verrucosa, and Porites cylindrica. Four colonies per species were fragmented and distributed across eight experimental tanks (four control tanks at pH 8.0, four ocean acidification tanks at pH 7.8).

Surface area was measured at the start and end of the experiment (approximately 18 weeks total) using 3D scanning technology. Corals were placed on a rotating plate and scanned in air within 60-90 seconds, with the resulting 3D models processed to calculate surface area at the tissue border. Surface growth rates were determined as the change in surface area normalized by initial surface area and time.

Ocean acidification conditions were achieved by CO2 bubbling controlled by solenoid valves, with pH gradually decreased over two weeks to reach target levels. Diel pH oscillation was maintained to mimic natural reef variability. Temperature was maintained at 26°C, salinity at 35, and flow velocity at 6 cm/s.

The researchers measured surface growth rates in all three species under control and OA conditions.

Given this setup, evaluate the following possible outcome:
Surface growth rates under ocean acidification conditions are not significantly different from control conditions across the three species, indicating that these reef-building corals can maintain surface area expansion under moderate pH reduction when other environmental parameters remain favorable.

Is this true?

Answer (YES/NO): NO